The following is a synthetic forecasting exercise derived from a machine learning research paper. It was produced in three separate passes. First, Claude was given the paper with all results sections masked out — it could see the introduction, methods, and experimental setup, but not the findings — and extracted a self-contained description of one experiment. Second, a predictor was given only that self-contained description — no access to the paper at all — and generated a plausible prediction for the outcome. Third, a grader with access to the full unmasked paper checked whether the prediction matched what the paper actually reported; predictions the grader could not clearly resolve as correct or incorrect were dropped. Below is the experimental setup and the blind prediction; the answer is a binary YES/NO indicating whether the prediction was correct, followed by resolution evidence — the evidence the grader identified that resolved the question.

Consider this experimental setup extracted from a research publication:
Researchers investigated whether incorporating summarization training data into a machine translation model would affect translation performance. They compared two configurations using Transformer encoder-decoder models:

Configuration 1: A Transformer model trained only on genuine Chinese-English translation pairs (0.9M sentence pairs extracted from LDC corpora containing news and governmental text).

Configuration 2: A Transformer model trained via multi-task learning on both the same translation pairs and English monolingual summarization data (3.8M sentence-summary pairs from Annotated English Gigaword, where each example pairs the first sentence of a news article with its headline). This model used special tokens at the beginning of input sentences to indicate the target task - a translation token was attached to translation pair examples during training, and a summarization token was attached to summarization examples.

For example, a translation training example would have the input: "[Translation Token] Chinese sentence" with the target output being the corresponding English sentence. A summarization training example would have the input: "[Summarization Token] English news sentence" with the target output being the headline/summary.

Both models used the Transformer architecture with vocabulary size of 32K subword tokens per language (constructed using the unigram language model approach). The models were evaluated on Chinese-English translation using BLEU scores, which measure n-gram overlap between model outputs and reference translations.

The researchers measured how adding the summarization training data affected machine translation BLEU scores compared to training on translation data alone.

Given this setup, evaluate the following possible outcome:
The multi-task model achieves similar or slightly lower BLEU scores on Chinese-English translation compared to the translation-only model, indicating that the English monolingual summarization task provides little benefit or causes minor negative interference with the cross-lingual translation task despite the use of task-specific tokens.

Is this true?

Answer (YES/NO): NO